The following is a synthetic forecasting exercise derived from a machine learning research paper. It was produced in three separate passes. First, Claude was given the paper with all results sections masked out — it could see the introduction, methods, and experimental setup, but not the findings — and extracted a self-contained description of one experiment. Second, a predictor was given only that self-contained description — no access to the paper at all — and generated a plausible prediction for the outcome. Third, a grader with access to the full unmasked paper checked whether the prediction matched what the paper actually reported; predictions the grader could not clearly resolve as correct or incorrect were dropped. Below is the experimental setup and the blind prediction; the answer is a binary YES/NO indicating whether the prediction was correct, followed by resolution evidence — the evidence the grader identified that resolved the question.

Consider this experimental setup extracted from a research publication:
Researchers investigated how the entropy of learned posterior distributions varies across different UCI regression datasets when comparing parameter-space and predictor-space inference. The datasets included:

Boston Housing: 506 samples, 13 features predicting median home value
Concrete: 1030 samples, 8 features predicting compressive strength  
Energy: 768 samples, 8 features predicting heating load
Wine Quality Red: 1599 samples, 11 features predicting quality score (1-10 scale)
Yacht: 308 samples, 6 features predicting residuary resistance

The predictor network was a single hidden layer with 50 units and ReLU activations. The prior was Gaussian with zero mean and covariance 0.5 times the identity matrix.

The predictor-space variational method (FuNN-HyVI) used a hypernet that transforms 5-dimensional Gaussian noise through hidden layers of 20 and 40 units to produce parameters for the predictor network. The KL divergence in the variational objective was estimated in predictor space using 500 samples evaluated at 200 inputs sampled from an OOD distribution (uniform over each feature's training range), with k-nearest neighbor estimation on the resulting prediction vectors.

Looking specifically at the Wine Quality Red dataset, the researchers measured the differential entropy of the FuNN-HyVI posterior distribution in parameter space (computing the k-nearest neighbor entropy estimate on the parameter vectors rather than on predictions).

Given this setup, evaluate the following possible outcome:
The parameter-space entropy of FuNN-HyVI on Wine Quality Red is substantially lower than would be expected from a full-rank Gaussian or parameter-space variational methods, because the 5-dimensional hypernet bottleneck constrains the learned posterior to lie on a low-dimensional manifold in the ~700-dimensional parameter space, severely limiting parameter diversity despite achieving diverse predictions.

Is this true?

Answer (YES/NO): YES